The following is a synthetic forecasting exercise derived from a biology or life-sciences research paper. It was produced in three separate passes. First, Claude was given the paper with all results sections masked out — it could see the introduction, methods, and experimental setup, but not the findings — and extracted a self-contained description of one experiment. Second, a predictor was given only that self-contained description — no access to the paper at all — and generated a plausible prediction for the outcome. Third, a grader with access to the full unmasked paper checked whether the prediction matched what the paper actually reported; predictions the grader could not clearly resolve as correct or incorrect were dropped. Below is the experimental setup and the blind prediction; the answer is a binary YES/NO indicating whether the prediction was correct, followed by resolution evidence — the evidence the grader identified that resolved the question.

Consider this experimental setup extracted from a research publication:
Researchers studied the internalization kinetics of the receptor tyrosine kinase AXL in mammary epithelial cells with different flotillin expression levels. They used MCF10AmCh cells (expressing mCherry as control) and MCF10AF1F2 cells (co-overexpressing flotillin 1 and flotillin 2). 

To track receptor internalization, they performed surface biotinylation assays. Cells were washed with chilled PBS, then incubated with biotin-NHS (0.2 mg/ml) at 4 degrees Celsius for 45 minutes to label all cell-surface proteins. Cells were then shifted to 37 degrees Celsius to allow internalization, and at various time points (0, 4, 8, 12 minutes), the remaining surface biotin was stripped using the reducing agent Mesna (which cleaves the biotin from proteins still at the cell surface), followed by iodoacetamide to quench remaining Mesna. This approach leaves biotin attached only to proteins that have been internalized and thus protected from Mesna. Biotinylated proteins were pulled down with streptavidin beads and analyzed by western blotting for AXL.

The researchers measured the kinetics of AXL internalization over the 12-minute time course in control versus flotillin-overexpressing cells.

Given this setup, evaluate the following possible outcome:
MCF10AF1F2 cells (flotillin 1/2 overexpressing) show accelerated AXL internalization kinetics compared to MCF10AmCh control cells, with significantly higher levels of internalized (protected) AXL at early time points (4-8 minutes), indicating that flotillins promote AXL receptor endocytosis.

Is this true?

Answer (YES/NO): YES